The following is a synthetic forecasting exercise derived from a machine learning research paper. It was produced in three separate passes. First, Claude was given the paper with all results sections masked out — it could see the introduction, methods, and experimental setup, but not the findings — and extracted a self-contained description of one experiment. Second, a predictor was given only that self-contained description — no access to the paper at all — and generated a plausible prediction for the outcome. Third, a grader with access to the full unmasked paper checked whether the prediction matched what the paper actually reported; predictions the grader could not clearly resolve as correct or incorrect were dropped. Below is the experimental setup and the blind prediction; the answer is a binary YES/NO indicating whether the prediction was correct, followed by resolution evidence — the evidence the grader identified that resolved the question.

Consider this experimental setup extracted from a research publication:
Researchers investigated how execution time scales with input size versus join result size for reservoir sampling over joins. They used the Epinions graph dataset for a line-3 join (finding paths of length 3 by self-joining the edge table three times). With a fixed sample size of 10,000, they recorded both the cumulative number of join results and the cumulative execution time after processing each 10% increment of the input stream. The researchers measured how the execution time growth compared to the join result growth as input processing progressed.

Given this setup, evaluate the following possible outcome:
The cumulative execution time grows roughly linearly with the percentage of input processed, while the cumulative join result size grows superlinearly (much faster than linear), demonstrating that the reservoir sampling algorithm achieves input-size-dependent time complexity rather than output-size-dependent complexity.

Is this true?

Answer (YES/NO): YES